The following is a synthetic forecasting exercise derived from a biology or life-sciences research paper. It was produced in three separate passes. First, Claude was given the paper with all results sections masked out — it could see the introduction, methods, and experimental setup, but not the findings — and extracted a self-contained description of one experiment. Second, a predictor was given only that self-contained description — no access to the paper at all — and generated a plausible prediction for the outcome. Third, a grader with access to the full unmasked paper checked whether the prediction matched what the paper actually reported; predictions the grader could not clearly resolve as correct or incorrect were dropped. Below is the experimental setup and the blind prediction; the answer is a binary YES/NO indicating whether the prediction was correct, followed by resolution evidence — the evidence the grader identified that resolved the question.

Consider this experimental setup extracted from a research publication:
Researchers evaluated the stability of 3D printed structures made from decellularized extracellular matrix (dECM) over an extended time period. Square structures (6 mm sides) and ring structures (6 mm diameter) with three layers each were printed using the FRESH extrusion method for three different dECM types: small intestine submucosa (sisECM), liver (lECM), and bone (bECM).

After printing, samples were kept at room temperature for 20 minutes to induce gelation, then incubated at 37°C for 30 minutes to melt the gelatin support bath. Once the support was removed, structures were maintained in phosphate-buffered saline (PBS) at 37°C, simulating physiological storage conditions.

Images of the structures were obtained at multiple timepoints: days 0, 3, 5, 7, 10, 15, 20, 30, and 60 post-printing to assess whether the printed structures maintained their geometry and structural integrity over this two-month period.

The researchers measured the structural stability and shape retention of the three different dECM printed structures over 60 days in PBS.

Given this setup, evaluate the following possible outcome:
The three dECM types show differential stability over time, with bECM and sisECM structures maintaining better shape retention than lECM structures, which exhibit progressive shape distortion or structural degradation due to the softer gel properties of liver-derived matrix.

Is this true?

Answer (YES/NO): NO